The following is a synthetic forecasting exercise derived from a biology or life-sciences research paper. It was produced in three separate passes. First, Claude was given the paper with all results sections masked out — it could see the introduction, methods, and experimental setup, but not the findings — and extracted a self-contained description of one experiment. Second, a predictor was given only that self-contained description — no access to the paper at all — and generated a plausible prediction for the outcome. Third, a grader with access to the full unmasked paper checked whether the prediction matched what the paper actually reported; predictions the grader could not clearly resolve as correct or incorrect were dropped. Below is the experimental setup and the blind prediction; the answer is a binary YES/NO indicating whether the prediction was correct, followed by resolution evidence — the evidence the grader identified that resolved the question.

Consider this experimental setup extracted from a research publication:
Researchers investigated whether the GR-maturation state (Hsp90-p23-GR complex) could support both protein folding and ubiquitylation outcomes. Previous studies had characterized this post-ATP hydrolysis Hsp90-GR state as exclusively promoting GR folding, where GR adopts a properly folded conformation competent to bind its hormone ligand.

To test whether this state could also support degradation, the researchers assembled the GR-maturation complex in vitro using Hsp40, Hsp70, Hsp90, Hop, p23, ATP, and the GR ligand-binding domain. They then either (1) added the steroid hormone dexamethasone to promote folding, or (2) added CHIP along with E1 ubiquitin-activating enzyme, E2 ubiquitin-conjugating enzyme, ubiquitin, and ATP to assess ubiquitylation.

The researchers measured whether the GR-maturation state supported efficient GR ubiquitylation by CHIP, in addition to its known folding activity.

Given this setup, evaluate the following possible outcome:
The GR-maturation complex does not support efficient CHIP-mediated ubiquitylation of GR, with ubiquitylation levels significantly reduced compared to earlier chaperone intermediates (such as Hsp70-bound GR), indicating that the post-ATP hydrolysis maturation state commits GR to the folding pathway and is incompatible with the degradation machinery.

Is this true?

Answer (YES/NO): NO